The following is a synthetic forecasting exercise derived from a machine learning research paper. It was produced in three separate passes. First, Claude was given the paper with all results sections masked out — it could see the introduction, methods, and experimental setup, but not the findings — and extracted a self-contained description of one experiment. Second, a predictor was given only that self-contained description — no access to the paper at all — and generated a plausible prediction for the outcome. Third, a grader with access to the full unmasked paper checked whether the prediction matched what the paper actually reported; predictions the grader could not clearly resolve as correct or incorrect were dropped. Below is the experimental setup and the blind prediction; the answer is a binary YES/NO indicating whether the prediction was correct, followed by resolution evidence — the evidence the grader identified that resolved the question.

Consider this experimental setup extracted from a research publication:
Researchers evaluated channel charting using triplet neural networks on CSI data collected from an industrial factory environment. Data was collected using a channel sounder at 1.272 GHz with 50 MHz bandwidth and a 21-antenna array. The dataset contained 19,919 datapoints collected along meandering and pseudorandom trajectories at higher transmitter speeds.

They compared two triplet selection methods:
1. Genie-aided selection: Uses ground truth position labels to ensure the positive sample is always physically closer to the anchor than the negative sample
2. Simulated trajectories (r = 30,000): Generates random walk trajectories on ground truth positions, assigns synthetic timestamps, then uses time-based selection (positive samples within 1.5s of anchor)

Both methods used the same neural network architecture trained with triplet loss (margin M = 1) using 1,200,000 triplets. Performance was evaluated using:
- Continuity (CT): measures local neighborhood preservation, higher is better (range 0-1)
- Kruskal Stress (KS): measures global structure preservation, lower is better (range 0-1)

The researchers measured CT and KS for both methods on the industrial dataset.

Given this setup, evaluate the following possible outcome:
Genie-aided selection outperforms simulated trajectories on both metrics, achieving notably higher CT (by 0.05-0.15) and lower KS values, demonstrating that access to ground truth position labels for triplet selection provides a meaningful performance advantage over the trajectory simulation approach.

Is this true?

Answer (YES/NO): NO